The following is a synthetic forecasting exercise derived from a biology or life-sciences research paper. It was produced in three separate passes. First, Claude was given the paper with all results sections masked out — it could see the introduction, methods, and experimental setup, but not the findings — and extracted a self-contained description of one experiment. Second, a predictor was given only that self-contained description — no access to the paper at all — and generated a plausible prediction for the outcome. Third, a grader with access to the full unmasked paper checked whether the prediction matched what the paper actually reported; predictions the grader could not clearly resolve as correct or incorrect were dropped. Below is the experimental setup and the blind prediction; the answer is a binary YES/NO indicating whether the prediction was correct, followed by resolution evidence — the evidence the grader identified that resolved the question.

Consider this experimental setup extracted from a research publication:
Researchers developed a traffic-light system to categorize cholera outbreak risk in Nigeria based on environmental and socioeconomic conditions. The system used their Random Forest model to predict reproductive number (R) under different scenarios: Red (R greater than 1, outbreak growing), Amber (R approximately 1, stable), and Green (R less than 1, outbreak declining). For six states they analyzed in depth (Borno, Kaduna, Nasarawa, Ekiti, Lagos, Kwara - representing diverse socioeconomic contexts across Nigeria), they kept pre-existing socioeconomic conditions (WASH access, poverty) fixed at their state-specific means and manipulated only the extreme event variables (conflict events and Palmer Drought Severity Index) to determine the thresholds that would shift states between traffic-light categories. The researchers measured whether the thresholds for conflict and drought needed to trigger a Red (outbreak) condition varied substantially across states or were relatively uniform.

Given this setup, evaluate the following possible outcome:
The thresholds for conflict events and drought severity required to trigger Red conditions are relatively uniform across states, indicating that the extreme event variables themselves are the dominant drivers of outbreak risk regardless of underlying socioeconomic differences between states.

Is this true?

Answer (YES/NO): NO